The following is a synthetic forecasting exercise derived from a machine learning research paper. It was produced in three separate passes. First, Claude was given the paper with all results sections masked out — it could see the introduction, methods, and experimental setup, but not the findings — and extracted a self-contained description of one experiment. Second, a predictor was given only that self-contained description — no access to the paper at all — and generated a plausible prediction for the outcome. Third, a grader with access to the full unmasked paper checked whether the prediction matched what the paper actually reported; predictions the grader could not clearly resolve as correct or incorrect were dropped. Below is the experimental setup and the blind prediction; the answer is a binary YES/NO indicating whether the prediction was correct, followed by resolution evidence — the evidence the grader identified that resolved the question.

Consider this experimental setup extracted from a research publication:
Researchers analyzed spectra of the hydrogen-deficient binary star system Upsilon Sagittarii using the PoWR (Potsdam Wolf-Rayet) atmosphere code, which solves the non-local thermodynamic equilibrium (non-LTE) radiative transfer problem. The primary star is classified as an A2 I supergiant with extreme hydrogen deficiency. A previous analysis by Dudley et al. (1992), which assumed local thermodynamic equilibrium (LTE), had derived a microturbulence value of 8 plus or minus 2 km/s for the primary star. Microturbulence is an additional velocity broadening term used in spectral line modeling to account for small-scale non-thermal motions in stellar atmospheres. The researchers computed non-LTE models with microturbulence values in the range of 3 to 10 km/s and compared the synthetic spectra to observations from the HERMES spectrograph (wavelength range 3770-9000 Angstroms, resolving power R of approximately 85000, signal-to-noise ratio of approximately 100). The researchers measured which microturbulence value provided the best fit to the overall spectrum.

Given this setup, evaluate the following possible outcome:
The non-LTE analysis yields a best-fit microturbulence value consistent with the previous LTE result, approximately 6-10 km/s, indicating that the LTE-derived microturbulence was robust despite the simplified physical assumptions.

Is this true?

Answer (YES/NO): NO